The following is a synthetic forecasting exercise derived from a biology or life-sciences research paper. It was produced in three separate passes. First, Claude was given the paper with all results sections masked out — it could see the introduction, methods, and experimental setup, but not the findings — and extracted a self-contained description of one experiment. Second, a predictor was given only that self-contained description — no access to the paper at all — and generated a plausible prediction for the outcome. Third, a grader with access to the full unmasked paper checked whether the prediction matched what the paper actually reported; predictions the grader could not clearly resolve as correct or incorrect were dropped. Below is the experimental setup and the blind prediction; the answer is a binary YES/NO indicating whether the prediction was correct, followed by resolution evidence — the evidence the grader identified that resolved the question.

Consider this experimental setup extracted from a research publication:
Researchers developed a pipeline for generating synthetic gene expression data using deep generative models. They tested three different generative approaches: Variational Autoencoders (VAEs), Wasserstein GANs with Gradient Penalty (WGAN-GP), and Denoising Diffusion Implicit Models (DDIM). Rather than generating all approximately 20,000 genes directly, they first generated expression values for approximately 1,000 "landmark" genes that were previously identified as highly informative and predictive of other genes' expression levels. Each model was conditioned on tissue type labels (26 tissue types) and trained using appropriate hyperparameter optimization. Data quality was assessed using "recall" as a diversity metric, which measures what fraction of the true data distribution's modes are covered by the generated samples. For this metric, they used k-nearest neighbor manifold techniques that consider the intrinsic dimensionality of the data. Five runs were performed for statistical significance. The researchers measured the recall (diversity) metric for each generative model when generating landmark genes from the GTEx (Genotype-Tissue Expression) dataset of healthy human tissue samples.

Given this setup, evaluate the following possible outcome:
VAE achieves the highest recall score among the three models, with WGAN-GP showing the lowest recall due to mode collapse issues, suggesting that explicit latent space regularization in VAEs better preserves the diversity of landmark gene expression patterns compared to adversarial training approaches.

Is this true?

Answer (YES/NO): NO